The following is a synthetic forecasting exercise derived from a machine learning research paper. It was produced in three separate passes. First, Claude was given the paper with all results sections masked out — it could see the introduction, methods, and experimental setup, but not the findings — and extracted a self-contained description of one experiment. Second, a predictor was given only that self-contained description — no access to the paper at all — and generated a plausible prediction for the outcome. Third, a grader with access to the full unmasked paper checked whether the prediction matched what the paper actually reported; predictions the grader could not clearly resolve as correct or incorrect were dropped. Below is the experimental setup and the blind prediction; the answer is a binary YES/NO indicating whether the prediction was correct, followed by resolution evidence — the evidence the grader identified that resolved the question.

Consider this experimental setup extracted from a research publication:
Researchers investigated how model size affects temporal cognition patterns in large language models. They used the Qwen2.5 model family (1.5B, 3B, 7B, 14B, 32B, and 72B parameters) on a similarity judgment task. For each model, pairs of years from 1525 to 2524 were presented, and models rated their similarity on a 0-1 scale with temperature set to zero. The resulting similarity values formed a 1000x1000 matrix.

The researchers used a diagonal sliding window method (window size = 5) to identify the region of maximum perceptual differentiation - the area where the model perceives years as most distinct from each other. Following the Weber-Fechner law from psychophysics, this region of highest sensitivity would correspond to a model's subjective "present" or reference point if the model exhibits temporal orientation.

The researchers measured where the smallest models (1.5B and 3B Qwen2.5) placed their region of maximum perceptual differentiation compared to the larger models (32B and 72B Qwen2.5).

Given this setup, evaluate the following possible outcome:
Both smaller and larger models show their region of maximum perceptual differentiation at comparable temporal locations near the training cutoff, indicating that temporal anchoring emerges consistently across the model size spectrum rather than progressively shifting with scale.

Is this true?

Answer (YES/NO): NO